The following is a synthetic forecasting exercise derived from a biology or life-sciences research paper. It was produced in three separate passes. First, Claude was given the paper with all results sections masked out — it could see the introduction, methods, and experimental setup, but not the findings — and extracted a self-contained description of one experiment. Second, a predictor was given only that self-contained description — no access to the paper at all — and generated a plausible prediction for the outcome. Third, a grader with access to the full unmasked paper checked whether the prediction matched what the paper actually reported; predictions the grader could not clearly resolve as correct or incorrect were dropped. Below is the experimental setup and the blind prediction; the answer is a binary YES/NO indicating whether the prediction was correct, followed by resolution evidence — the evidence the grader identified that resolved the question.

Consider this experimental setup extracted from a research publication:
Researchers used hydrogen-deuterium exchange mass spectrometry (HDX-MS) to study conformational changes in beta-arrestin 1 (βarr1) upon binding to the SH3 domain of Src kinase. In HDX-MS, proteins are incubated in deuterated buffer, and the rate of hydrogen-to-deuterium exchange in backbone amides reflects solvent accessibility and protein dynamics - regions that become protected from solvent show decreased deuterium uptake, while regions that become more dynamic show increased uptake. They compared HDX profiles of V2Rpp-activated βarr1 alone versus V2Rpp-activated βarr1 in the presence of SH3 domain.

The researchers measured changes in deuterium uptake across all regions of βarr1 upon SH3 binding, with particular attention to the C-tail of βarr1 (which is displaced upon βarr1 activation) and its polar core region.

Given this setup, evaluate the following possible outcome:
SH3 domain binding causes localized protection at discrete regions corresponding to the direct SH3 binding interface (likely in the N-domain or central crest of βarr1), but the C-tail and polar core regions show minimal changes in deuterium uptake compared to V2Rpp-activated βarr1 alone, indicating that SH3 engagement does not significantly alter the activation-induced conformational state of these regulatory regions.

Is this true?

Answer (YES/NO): YES